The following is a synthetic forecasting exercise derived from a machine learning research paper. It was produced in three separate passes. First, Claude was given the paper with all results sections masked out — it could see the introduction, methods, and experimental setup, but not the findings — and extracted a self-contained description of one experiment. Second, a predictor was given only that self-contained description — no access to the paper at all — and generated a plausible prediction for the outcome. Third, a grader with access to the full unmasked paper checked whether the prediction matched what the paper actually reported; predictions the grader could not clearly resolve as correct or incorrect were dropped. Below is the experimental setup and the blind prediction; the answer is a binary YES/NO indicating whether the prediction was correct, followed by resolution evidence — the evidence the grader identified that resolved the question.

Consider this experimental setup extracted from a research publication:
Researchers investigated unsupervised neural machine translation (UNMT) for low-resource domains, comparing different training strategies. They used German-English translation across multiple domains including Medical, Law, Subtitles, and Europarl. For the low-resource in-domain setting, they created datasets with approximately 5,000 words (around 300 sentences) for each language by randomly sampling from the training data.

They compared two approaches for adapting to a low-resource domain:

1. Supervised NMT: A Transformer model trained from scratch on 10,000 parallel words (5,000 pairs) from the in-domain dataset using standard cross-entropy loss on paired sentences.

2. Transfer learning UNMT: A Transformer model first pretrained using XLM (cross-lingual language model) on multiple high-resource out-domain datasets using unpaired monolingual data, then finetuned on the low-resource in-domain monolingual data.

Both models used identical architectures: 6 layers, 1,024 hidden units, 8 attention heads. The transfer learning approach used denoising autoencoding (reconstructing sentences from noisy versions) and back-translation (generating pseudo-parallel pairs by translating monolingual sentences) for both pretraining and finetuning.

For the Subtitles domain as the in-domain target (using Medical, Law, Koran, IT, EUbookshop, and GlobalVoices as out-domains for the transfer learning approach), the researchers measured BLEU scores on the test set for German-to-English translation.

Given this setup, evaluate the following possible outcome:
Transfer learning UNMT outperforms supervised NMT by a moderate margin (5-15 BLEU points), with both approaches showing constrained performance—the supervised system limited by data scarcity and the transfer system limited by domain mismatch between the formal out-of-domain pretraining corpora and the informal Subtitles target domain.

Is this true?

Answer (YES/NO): YES